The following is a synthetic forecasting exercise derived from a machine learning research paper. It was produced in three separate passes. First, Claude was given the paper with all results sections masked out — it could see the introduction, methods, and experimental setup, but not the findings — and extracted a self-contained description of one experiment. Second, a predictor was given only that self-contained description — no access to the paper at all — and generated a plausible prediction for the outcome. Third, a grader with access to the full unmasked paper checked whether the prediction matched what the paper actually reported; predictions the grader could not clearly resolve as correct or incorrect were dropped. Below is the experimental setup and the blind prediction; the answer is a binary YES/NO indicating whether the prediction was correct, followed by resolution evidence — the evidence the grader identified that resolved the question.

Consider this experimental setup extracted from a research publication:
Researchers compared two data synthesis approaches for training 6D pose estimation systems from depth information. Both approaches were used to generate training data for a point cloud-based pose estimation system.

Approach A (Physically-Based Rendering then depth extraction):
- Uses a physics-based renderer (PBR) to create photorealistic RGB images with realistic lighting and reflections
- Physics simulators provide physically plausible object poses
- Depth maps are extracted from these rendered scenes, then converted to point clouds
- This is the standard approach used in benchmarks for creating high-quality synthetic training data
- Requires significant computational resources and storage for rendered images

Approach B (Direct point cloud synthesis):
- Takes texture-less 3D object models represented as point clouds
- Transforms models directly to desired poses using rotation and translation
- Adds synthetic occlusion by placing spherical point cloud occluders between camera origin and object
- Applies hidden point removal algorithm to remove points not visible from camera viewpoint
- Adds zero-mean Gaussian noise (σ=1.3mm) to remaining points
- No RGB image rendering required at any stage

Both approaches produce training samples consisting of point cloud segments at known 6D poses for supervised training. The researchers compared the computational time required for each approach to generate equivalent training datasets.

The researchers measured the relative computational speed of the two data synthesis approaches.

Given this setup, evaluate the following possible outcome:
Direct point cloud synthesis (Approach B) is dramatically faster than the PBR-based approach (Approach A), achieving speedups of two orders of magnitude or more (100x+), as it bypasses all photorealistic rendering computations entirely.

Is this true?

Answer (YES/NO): YES